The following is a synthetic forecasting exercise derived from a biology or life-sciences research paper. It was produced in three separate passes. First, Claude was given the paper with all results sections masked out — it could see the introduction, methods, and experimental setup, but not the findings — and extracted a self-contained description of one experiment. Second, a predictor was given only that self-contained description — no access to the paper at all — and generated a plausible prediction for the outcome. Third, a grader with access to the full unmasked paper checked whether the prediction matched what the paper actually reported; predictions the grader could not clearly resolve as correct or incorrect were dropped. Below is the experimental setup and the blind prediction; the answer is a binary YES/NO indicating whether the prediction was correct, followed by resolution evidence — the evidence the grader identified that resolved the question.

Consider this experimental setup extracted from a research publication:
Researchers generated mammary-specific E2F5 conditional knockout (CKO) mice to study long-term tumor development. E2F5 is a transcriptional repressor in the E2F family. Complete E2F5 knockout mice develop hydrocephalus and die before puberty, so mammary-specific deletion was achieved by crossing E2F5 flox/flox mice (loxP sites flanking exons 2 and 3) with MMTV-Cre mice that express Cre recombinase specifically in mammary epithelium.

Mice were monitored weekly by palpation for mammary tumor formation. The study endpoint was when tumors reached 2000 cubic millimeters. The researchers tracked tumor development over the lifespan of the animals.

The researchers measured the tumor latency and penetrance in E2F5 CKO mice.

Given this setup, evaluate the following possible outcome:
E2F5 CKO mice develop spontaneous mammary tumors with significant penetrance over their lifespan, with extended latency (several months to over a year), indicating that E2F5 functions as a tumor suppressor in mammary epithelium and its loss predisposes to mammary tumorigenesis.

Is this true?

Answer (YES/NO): YES